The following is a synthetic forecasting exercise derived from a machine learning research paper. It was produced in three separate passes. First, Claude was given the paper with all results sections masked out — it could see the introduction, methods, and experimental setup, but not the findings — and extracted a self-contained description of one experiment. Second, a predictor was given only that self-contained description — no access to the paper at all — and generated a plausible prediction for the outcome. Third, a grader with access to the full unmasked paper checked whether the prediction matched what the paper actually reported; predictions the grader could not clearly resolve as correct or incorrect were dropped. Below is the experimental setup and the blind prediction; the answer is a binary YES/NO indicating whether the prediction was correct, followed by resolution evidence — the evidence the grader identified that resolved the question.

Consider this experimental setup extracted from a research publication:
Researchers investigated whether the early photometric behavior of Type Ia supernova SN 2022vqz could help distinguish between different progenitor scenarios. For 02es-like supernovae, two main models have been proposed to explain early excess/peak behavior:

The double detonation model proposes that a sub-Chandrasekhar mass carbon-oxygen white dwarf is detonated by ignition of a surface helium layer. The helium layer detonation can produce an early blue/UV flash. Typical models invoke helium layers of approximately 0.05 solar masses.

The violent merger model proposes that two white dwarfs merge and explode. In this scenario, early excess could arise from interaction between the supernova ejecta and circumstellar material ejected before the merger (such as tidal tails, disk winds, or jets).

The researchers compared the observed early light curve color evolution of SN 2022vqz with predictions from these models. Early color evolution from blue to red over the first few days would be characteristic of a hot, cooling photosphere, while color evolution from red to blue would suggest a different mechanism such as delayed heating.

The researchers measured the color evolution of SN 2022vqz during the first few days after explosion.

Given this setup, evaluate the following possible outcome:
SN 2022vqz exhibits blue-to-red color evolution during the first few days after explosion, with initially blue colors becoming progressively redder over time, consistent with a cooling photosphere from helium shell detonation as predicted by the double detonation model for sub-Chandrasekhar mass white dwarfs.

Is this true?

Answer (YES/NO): NO